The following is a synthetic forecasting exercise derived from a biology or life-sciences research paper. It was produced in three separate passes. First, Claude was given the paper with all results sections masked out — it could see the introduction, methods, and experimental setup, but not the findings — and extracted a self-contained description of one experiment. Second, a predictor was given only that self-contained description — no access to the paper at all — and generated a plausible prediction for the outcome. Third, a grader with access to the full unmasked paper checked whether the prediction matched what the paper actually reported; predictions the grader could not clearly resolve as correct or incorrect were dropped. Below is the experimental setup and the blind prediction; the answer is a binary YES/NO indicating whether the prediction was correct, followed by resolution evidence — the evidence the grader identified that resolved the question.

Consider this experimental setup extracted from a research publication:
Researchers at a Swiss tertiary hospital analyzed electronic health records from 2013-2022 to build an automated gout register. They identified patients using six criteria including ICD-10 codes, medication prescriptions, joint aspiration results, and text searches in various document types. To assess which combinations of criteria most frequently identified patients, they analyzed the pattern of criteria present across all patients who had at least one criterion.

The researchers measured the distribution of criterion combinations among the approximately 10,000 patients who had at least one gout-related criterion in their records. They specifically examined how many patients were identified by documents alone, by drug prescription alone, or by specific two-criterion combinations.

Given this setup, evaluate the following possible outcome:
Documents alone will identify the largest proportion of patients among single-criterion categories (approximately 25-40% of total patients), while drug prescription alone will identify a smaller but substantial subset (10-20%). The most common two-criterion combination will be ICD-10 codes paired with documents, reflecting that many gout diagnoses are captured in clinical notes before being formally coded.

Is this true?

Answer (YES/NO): NO